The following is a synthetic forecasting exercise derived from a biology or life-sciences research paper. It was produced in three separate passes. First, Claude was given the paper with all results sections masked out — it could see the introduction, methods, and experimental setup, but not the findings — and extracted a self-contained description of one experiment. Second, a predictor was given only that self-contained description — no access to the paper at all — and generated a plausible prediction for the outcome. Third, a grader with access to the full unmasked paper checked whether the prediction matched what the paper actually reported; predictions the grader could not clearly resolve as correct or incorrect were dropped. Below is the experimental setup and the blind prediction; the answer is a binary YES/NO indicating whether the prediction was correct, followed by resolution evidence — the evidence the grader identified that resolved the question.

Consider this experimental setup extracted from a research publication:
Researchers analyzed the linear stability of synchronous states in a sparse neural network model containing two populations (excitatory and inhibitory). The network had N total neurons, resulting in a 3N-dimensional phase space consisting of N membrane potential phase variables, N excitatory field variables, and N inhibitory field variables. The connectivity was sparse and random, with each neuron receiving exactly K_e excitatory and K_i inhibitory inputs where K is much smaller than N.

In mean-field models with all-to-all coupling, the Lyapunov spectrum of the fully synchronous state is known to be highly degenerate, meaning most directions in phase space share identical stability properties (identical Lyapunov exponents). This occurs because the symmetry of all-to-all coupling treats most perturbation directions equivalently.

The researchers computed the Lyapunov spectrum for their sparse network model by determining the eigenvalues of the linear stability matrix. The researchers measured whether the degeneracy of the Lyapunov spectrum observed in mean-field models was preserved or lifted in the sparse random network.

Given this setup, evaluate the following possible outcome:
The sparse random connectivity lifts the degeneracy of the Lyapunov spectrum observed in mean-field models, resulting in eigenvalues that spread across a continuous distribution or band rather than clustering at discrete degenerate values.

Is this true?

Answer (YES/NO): YES